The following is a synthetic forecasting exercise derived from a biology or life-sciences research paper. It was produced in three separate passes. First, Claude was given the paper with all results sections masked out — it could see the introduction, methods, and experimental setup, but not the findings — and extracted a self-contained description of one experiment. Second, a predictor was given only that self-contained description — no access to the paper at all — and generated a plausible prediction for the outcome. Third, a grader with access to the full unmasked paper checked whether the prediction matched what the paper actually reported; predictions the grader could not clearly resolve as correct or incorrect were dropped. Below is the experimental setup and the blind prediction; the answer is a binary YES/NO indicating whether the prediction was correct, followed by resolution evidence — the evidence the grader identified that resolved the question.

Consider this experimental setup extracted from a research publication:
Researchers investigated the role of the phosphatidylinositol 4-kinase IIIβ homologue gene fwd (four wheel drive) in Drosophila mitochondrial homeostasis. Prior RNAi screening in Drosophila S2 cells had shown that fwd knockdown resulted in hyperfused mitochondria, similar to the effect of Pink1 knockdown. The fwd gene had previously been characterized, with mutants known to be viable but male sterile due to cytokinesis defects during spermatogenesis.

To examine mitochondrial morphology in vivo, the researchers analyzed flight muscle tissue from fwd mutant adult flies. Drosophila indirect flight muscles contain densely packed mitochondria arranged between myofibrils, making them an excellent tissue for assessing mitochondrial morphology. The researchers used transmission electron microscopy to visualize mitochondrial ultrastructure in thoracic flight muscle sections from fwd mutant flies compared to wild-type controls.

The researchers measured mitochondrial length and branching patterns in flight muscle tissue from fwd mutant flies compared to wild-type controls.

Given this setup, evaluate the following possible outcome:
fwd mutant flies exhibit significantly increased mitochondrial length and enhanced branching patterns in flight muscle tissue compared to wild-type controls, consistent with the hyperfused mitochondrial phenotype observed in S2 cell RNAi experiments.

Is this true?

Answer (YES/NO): NO